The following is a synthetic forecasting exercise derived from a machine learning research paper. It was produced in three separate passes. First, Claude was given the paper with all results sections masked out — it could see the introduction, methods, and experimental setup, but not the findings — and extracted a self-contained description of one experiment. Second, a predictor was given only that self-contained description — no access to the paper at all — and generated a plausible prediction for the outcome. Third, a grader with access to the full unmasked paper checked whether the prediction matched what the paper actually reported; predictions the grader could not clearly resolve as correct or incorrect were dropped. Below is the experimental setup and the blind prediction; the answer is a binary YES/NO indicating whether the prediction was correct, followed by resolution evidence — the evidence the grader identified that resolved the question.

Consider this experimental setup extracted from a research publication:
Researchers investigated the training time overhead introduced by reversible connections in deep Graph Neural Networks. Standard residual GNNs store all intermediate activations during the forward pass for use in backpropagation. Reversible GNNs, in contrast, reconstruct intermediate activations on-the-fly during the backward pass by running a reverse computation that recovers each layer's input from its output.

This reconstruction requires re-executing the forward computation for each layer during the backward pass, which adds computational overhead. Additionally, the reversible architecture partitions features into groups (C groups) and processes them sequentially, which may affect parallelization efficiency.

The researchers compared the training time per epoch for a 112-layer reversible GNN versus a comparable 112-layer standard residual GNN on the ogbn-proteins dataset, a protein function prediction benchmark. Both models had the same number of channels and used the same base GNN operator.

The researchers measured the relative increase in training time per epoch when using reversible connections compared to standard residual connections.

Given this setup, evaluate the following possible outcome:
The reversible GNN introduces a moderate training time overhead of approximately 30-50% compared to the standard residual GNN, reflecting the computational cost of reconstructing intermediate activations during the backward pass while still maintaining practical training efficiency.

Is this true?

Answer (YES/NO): NO